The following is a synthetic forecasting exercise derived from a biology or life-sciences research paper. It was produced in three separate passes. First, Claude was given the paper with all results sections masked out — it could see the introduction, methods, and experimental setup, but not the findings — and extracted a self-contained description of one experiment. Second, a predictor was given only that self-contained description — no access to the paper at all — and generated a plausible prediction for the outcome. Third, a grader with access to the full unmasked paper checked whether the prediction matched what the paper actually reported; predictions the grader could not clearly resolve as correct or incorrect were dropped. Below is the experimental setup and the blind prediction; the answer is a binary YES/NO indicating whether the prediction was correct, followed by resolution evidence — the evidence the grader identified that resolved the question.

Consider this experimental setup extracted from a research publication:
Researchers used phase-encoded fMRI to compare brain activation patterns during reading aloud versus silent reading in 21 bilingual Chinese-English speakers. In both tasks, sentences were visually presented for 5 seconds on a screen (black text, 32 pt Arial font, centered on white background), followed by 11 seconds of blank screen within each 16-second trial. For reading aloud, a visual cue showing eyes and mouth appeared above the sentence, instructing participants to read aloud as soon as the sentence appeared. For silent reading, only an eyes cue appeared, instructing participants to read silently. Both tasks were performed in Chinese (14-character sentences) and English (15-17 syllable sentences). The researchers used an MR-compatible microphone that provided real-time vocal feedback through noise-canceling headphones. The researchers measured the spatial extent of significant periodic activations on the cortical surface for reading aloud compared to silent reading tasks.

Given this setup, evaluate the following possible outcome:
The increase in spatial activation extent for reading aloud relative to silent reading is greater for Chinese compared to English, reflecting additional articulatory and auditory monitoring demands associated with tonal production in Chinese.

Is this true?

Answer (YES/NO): NO